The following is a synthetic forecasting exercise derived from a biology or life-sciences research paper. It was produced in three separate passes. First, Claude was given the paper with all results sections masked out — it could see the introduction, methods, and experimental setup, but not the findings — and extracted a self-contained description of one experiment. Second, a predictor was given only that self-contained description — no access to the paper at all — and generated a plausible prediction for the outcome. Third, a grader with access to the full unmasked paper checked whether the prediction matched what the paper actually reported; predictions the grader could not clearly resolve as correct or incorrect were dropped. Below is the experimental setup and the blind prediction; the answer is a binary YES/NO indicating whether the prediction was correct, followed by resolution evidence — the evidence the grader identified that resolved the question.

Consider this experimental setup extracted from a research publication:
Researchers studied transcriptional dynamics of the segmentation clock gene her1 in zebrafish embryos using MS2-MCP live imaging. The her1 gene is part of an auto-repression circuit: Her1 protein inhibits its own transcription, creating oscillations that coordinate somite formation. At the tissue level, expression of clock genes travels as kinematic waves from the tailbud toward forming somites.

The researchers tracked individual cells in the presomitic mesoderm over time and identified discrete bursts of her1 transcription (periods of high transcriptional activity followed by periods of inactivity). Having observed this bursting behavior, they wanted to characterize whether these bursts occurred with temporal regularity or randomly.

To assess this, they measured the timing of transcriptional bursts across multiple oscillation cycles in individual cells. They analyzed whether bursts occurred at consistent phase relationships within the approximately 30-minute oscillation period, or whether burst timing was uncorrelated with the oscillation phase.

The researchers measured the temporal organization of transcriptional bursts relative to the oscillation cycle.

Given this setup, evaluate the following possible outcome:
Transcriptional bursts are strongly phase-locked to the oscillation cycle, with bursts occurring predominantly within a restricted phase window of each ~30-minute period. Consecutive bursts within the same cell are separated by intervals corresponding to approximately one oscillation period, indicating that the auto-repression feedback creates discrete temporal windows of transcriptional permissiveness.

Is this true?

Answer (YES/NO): YES